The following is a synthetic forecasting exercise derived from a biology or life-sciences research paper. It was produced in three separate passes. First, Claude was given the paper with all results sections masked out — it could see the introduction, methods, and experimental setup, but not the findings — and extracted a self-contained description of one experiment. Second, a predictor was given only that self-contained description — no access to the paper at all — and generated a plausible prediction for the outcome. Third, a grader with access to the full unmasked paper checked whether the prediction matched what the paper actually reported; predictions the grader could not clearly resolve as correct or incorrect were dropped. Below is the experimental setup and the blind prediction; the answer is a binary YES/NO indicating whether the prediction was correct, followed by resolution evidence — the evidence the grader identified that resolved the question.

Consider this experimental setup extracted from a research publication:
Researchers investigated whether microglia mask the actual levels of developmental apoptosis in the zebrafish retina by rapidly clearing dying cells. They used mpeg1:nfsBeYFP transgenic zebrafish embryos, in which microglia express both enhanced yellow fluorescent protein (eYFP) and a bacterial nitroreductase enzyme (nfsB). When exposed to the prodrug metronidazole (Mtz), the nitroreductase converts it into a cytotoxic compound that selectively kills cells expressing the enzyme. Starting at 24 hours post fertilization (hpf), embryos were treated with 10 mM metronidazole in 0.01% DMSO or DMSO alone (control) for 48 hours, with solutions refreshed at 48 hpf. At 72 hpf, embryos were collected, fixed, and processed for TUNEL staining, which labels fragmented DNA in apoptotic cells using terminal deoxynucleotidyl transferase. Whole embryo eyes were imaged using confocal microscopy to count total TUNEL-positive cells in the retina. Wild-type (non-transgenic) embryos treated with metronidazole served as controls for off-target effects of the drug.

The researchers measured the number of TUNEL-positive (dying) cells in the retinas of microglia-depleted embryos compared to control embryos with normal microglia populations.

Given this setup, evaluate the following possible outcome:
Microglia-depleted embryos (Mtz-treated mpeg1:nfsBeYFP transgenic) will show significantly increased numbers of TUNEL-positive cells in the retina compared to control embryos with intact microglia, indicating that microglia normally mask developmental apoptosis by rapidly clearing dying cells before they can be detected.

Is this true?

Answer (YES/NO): YES